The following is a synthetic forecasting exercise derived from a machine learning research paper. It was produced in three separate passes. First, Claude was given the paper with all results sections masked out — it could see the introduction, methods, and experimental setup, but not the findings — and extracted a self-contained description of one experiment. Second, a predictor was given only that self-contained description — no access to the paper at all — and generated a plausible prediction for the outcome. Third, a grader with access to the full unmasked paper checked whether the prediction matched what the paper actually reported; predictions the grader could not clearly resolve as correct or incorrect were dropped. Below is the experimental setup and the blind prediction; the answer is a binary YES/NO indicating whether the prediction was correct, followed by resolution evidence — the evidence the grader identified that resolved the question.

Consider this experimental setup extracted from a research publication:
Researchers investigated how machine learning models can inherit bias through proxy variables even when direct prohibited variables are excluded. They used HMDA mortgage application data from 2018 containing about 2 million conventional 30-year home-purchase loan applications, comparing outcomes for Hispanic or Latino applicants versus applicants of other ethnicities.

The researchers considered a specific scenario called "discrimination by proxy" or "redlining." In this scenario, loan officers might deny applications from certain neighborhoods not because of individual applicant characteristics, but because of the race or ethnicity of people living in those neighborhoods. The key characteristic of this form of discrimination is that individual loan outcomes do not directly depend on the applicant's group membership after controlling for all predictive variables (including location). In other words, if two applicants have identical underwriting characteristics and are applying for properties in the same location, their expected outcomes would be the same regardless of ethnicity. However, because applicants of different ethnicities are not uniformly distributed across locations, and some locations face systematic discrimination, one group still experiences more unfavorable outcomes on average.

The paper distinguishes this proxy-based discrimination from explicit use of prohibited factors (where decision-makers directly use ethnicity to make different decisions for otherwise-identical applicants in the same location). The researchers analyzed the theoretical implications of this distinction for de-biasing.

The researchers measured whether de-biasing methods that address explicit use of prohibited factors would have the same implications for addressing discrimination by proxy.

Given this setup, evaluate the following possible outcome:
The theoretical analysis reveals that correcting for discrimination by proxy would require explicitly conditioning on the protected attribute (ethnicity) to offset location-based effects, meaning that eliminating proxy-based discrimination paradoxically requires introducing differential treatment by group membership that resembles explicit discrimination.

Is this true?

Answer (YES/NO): NO